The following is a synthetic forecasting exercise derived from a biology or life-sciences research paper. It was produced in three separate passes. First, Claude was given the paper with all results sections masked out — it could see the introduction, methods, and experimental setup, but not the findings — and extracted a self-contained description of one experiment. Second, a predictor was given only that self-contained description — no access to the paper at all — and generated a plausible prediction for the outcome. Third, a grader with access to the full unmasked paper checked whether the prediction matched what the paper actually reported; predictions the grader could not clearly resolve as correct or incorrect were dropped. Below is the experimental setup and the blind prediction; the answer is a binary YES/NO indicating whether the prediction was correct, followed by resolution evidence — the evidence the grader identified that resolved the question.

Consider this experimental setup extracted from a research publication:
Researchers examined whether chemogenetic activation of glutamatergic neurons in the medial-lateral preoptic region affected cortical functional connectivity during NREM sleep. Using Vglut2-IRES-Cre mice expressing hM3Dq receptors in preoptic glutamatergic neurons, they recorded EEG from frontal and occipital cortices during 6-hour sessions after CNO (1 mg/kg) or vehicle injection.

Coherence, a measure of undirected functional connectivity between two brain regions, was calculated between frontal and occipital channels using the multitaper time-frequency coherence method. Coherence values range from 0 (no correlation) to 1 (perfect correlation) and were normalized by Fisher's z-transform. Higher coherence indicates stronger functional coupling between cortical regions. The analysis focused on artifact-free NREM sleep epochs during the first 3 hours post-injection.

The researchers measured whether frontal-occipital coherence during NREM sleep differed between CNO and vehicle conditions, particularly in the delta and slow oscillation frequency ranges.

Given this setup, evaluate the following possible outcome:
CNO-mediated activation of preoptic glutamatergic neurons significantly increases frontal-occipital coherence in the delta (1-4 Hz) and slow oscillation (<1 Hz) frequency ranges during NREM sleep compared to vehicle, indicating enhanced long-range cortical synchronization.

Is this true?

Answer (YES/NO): NO